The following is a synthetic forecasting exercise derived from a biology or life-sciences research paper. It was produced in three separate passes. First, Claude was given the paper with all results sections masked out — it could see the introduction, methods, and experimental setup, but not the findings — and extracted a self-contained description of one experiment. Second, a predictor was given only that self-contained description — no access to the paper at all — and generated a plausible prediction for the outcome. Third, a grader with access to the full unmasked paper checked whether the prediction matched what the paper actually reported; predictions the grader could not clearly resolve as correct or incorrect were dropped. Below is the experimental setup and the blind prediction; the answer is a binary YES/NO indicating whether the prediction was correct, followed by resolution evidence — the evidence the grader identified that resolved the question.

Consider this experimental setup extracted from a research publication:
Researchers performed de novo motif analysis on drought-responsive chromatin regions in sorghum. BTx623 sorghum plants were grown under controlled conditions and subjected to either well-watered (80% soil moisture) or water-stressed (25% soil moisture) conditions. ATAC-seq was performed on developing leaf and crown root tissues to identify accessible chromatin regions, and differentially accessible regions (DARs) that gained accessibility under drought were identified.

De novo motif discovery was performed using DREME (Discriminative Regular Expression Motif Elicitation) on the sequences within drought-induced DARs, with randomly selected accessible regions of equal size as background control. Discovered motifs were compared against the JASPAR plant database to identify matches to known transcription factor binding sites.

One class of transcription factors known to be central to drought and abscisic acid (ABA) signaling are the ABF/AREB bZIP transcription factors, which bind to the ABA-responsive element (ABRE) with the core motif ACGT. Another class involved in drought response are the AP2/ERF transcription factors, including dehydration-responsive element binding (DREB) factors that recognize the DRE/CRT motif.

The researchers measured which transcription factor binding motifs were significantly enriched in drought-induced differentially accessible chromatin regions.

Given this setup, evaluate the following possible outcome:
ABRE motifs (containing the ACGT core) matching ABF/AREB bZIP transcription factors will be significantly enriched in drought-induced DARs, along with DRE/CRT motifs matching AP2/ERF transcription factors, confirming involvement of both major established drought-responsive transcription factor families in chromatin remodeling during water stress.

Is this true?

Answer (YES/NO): YES